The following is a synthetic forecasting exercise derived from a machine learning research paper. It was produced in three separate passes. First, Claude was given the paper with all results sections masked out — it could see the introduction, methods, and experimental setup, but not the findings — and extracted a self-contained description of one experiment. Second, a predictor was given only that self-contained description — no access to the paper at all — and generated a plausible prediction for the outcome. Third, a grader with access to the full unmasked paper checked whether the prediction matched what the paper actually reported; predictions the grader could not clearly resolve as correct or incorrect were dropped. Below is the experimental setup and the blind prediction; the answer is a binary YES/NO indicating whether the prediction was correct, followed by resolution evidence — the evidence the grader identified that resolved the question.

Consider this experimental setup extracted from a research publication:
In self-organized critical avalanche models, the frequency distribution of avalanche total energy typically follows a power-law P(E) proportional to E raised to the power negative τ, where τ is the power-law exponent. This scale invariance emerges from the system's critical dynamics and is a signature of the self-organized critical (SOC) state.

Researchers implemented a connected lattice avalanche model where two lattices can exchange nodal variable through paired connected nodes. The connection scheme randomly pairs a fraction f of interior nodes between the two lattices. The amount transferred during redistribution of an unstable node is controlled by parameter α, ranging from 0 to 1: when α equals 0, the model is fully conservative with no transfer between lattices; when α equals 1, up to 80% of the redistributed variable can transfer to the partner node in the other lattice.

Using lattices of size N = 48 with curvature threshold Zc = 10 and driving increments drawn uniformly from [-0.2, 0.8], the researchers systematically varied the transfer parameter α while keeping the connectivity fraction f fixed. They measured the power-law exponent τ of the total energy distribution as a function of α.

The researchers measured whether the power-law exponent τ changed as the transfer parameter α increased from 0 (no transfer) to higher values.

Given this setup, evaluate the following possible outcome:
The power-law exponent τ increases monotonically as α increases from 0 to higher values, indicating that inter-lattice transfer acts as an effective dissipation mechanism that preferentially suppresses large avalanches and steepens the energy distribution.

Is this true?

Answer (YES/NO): NO